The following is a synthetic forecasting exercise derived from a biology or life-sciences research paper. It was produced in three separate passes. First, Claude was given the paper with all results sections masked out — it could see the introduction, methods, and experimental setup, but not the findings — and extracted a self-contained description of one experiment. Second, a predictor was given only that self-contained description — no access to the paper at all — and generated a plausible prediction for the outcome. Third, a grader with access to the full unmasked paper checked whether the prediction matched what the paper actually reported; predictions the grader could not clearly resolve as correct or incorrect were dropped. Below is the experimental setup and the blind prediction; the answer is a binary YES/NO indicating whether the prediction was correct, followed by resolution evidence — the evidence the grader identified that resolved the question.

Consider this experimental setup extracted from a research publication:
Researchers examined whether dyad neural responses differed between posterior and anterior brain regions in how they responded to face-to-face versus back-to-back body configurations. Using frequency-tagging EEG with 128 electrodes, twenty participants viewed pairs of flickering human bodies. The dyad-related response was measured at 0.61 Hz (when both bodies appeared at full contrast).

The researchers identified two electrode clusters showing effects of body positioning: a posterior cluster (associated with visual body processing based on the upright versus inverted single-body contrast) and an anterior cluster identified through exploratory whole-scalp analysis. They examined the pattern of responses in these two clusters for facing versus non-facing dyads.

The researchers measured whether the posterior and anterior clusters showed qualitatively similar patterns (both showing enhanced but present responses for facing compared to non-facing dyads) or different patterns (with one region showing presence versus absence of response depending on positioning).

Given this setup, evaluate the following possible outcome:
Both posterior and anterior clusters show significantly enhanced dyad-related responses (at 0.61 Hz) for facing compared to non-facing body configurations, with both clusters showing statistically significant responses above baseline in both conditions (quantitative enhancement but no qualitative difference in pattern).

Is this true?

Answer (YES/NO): NO